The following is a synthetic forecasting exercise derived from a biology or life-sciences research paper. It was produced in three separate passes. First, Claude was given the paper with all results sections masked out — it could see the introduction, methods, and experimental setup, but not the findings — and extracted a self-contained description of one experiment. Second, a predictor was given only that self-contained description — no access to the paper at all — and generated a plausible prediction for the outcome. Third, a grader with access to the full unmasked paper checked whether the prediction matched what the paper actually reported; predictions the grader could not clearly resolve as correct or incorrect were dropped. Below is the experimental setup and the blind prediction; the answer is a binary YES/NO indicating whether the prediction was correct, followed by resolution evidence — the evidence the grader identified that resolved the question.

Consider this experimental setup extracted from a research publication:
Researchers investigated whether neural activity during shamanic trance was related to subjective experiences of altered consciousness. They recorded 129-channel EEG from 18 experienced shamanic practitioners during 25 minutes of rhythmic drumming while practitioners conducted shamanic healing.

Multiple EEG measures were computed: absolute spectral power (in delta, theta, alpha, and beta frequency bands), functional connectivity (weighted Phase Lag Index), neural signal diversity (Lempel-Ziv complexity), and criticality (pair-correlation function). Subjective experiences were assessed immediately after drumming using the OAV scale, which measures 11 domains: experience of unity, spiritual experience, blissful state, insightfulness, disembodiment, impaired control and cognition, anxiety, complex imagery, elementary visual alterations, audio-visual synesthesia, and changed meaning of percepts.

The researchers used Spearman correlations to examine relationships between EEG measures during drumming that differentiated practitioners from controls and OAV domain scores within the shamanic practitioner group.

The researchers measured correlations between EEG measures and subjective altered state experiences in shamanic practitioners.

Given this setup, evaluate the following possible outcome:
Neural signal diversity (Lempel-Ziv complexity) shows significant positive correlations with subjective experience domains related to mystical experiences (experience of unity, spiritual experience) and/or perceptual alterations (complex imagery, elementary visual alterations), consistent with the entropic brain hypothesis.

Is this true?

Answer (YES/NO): NO